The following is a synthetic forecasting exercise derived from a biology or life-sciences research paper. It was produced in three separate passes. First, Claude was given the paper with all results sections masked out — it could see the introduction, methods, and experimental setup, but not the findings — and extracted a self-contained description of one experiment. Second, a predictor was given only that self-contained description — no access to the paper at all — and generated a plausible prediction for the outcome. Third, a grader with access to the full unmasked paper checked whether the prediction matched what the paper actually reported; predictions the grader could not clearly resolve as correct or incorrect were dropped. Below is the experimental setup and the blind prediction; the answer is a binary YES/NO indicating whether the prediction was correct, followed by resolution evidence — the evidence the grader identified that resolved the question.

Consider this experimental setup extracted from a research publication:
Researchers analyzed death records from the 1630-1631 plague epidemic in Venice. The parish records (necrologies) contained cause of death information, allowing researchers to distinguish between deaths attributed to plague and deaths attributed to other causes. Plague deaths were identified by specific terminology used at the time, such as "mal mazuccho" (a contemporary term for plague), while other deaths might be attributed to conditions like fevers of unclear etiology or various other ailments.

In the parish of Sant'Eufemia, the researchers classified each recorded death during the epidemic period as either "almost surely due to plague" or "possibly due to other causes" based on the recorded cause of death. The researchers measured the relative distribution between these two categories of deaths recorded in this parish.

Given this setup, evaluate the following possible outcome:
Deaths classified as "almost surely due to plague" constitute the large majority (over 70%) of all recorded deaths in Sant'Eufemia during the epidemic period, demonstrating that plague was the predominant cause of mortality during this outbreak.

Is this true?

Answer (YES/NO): NO